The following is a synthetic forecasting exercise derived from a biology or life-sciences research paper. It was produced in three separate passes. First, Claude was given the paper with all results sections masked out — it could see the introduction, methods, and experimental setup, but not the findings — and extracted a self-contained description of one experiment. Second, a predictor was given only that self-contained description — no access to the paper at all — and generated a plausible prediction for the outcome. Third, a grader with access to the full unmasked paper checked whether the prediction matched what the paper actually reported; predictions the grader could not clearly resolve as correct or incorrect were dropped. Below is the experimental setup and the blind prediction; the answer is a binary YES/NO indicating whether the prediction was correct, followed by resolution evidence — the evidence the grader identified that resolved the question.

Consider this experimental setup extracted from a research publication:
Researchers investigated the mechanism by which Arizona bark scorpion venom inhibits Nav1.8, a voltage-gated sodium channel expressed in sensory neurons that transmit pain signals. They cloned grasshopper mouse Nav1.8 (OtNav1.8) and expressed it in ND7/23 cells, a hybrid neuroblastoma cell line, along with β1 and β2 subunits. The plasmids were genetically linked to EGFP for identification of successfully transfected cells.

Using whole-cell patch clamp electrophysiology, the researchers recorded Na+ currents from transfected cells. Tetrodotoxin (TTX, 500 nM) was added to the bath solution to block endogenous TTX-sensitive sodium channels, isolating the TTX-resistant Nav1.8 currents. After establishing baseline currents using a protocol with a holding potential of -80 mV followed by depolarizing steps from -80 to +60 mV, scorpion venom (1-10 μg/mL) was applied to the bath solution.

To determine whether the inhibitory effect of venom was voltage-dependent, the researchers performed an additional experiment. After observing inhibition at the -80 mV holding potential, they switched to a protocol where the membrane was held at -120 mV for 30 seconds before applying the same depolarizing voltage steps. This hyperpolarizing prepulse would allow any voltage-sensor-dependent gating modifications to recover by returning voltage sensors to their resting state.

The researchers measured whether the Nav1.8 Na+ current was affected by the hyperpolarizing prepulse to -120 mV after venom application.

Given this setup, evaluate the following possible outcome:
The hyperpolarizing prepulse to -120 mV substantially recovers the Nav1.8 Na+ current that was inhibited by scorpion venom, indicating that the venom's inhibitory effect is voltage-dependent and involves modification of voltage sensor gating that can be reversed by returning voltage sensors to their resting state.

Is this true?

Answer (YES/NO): YES